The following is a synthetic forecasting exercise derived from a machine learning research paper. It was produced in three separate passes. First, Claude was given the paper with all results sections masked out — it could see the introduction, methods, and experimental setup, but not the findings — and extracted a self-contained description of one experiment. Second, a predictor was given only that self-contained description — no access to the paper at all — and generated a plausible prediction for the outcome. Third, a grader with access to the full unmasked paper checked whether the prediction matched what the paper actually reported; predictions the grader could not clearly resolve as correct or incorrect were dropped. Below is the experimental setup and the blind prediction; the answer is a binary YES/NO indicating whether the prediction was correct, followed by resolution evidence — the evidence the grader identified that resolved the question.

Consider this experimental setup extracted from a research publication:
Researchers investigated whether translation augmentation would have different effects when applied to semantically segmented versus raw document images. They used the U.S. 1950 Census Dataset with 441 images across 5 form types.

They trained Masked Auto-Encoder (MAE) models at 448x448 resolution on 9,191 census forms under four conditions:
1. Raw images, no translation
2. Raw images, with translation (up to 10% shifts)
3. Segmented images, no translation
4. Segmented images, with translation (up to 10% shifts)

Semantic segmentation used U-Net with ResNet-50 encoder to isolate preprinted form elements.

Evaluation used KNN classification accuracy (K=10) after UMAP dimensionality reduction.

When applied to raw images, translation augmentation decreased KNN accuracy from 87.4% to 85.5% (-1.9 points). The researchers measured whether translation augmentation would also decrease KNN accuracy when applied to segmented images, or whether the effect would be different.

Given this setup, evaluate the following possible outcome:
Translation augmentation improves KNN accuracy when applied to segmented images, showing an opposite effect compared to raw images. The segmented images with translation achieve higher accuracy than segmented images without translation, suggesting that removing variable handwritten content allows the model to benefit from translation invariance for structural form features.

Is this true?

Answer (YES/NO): YES